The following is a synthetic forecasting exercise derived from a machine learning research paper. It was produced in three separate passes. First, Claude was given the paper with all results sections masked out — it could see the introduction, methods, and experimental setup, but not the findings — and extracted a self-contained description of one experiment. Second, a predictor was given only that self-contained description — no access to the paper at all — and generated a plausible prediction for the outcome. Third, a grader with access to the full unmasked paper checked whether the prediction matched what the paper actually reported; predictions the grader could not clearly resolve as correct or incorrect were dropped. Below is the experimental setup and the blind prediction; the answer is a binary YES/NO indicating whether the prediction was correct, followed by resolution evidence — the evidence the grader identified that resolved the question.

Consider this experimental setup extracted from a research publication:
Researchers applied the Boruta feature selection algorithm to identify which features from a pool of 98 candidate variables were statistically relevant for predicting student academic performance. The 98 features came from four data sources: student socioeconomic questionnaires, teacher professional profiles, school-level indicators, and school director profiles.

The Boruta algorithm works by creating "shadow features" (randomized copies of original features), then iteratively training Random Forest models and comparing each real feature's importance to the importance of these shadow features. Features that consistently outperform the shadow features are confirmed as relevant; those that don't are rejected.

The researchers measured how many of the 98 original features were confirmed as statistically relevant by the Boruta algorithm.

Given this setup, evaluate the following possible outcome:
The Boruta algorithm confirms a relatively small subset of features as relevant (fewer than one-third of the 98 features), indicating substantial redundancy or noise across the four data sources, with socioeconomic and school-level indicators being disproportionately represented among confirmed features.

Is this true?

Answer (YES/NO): NO